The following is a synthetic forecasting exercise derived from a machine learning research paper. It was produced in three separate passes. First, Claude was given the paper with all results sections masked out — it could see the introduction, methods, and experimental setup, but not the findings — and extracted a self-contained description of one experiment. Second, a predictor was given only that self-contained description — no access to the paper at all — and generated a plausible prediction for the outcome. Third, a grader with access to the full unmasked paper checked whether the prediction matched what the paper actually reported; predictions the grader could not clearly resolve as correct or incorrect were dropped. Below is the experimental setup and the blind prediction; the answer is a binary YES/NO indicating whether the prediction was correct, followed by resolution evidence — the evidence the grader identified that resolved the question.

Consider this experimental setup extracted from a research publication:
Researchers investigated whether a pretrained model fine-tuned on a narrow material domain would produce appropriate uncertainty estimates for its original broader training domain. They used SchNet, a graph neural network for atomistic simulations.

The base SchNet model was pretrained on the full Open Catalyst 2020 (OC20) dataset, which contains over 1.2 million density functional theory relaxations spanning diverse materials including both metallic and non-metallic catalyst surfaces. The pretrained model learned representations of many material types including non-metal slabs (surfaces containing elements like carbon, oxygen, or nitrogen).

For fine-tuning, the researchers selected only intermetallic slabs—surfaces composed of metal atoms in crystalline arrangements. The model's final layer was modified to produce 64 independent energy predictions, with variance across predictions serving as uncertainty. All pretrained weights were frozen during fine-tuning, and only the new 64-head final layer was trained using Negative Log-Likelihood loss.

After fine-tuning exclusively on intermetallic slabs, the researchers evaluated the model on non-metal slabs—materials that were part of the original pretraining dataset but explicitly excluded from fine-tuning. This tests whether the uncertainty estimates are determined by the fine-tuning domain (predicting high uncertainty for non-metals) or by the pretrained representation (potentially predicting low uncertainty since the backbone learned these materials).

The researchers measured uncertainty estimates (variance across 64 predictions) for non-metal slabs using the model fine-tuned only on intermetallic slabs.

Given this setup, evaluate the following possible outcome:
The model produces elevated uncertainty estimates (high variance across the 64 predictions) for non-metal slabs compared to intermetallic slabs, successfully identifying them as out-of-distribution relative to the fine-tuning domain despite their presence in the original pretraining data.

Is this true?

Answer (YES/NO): YES